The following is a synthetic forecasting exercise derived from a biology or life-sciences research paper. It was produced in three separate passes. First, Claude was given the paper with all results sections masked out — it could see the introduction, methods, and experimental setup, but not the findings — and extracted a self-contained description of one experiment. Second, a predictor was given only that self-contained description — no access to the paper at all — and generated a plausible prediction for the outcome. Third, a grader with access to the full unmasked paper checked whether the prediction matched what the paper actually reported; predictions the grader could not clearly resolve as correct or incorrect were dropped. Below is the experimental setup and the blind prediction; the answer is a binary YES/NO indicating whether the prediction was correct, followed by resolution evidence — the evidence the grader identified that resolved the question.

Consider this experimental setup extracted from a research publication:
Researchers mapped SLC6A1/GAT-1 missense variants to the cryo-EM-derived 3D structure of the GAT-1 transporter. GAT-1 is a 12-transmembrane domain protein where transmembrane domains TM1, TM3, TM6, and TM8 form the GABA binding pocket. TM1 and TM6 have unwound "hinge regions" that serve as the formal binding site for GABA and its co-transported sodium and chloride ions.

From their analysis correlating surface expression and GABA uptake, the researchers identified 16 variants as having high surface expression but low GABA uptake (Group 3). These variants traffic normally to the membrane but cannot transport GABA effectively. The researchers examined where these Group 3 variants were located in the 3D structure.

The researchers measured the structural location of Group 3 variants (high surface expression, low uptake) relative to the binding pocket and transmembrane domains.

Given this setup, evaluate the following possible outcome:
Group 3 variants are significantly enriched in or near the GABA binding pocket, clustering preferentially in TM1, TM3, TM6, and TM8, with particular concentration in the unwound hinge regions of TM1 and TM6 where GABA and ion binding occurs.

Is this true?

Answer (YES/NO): YES